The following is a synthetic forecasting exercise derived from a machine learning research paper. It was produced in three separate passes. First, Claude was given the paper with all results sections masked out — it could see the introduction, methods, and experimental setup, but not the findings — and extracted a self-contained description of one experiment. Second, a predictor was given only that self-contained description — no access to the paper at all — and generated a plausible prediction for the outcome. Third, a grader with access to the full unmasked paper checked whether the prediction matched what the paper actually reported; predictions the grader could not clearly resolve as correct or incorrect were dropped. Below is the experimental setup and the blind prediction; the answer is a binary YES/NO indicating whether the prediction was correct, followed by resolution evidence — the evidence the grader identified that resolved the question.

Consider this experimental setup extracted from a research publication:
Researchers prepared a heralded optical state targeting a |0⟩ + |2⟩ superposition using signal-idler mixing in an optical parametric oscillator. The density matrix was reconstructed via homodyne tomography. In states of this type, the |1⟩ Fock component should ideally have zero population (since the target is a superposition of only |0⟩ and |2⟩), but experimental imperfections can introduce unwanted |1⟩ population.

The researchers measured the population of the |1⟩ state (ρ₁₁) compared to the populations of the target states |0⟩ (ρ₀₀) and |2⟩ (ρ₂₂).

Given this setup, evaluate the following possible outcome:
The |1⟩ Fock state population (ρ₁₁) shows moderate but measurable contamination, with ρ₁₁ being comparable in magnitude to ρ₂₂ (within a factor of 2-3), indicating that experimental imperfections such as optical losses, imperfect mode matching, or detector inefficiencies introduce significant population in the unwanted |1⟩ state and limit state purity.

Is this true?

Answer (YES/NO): NO